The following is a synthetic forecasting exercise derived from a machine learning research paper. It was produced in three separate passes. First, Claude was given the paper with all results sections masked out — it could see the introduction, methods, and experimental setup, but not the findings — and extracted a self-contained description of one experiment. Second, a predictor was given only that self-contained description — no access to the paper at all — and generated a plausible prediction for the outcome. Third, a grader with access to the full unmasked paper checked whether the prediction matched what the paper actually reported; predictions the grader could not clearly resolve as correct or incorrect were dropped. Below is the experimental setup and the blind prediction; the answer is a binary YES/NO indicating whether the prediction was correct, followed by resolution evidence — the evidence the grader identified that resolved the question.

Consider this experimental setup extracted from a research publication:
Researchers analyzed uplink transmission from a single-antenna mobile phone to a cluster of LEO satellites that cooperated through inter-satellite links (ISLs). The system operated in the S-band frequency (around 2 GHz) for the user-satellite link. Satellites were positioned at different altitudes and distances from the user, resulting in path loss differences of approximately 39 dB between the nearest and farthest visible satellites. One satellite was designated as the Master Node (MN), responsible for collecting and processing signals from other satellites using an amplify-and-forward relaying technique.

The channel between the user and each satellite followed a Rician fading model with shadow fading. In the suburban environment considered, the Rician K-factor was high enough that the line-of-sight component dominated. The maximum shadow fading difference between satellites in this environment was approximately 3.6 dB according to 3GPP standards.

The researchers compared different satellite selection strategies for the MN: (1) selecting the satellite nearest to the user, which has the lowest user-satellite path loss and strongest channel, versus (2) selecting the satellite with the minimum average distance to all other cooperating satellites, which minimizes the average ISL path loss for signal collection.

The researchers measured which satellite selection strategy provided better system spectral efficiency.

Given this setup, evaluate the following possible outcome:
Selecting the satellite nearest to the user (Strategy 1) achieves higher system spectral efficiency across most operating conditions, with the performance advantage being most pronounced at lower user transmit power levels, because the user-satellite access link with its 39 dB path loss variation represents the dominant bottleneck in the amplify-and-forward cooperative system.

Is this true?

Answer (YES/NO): NO